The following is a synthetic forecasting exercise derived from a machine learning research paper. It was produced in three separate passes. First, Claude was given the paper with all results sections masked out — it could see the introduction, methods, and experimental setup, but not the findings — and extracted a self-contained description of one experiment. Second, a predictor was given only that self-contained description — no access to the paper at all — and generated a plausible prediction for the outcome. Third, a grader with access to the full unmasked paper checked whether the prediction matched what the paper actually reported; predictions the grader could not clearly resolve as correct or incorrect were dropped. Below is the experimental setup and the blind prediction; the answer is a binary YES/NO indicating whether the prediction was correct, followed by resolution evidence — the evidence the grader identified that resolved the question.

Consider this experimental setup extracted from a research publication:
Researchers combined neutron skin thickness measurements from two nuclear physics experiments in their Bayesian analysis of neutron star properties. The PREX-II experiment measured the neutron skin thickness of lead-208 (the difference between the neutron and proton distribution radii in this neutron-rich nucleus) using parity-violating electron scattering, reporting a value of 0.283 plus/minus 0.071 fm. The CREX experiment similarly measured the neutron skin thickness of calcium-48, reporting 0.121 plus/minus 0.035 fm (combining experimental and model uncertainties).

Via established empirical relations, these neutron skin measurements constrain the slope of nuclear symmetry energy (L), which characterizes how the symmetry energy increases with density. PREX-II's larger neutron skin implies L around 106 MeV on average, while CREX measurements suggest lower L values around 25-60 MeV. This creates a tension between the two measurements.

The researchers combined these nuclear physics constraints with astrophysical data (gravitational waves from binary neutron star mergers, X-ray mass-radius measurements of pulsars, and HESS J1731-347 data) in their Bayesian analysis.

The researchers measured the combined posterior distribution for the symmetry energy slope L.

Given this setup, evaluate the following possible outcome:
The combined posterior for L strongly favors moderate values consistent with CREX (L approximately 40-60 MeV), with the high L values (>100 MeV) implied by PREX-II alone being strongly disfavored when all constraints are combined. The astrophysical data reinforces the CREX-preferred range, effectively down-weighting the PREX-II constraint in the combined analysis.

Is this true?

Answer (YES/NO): YES